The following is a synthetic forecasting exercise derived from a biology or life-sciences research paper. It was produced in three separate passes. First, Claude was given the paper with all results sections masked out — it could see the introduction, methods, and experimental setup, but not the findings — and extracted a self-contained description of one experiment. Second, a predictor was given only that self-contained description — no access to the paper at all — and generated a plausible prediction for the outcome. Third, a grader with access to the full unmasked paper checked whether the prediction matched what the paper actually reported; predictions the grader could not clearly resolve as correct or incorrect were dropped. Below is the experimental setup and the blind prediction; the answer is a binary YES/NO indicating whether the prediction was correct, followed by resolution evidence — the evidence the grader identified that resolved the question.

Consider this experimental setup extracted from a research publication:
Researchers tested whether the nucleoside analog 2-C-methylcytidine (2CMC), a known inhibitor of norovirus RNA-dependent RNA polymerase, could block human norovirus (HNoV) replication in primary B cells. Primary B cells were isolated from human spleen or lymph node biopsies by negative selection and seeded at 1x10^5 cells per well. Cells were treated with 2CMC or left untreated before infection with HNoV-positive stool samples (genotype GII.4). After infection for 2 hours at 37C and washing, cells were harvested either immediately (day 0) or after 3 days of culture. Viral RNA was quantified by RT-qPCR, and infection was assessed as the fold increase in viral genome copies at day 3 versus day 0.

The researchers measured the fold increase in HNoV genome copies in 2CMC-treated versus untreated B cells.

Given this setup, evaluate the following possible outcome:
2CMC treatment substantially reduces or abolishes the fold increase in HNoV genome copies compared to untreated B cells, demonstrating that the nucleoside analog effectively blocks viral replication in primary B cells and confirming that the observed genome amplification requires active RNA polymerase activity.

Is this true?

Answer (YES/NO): YES